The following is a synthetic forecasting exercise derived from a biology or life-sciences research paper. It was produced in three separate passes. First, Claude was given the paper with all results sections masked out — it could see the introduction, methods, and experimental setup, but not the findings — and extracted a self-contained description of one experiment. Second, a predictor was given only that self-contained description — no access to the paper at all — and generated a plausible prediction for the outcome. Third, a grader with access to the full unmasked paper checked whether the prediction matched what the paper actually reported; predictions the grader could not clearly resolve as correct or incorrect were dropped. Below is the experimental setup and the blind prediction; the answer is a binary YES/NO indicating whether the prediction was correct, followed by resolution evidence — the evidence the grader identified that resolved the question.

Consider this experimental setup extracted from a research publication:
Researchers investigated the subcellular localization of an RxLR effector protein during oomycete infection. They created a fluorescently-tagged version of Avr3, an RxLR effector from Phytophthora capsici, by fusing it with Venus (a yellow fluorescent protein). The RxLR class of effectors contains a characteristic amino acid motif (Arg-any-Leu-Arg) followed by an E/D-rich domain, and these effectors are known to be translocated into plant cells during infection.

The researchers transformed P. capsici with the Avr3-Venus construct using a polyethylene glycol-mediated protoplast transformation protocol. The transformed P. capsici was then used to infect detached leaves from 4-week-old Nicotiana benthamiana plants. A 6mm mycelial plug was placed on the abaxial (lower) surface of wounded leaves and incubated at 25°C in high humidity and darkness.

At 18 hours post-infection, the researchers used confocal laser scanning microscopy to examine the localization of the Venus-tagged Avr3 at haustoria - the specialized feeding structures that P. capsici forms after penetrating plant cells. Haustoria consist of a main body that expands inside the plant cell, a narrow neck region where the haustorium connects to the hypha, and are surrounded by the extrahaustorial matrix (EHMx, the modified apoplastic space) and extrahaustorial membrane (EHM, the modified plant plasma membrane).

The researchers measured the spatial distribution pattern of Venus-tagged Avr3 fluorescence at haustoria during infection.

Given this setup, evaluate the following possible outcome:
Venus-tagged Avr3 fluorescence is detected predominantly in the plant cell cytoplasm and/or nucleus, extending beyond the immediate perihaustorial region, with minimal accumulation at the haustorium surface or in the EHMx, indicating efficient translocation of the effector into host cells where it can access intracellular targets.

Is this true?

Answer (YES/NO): NO